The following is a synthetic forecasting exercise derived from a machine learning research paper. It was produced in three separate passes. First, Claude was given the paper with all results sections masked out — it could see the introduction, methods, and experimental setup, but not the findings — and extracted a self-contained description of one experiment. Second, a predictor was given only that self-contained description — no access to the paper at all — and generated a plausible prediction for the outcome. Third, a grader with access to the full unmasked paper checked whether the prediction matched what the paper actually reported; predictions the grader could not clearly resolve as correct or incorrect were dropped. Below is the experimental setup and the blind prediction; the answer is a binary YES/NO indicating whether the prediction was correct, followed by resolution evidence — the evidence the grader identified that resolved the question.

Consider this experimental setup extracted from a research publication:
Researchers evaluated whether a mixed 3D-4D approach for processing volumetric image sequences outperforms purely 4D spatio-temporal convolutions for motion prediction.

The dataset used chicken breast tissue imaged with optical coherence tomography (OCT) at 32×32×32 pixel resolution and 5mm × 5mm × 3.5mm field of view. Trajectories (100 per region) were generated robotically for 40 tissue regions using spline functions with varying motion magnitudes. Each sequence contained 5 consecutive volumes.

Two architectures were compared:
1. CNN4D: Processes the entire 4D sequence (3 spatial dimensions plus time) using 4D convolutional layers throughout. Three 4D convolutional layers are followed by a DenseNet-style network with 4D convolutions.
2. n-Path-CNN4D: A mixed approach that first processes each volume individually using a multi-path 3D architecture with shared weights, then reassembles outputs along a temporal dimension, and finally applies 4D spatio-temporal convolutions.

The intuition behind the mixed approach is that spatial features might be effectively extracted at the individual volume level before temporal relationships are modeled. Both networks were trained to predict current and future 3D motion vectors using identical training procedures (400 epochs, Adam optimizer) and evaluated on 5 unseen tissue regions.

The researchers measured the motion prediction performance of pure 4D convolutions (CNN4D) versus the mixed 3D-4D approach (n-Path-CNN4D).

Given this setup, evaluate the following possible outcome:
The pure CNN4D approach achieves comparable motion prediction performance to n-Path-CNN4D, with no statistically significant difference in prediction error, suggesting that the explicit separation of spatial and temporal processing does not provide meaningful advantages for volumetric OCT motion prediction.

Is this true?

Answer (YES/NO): NO